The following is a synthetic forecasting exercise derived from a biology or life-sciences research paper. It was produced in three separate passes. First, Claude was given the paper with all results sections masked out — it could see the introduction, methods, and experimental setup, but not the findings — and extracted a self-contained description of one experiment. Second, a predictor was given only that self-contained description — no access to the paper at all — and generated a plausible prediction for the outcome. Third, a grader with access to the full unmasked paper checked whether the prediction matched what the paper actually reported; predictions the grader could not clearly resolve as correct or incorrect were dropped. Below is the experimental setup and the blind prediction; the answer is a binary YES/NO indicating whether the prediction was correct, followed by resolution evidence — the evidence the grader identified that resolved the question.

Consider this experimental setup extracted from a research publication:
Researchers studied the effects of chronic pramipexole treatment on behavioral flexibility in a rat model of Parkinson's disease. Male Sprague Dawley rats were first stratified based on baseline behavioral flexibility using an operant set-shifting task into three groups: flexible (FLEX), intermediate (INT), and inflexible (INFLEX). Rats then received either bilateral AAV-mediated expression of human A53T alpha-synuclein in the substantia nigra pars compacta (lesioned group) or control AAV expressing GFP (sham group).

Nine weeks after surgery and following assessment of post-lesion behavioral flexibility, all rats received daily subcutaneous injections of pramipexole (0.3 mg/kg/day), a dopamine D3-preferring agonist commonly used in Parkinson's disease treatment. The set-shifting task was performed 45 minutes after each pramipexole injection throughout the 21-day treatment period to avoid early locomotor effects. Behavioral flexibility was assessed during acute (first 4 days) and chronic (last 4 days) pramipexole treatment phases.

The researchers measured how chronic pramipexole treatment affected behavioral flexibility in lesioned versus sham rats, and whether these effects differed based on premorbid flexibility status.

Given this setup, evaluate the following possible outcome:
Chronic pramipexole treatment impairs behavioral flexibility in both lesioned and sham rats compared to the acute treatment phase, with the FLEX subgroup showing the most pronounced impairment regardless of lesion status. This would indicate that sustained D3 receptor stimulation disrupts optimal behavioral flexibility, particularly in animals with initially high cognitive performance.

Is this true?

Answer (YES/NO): NO